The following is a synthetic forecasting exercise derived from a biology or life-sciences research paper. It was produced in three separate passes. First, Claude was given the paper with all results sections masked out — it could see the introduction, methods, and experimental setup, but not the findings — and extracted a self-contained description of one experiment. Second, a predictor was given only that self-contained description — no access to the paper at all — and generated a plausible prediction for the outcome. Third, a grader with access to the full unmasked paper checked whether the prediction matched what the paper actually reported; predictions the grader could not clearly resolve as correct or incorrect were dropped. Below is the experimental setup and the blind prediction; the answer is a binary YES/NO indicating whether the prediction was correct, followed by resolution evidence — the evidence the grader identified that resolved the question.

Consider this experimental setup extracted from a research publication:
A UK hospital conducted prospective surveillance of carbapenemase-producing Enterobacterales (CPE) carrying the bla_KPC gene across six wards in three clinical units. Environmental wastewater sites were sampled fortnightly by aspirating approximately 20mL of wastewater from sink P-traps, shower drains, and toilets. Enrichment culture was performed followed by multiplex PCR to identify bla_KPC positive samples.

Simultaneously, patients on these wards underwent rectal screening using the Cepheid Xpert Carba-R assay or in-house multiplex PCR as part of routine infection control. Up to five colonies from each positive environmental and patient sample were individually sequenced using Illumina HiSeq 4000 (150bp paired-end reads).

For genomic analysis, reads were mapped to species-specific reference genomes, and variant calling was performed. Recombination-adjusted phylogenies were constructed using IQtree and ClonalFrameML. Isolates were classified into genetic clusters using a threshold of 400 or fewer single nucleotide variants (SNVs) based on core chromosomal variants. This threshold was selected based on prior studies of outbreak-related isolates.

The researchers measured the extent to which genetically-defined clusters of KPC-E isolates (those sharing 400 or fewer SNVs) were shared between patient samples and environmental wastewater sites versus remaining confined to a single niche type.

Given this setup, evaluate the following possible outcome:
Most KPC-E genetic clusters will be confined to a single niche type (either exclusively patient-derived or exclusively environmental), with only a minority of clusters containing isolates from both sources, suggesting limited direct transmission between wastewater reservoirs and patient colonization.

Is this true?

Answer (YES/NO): YES